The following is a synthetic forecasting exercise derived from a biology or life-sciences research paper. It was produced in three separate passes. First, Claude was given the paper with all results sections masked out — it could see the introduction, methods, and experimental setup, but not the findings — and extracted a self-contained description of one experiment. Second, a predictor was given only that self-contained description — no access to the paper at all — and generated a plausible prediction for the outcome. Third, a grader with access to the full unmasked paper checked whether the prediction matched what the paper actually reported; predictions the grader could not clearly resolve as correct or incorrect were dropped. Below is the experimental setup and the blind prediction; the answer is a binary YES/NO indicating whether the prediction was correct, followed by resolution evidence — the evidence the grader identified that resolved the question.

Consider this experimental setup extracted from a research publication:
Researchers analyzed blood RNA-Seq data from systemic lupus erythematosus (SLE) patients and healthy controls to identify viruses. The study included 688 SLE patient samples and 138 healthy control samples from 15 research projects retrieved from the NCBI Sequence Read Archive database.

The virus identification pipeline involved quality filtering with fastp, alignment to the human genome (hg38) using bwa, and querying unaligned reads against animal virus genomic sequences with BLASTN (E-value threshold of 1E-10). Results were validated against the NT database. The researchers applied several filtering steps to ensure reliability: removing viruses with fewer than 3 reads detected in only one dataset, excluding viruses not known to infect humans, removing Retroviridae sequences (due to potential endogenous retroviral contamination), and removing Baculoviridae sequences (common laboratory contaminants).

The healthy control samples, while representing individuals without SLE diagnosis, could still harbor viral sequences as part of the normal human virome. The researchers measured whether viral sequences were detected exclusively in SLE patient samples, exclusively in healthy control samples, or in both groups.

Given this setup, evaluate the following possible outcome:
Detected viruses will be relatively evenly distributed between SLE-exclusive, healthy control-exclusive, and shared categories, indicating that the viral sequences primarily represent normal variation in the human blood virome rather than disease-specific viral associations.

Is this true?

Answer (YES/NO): NO